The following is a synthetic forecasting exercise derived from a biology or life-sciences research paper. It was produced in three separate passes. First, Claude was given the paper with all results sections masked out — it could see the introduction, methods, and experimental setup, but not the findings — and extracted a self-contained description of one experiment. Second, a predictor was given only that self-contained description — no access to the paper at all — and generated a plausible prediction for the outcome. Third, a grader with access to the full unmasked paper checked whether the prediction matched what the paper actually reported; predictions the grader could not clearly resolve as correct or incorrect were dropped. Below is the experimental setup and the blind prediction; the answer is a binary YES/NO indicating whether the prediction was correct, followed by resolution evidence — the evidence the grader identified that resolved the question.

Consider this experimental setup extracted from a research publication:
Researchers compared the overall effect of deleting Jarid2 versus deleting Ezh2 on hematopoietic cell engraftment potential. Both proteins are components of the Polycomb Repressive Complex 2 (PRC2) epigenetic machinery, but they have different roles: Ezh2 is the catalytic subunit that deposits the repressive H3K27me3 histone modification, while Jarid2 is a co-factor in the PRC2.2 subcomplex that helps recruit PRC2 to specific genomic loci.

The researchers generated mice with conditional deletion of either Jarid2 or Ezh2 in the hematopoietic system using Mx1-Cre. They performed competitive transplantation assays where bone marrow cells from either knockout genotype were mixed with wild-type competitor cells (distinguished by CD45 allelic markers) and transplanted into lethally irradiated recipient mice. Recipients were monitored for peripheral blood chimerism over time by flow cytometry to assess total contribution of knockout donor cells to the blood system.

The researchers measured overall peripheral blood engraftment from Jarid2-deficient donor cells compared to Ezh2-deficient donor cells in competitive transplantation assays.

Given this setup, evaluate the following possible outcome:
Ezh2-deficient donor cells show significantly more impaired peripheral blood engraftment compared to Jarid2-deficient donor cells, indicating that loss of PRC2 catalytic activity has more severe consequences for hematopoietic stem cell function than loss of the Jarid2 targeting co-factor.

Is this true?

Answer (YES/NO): NO